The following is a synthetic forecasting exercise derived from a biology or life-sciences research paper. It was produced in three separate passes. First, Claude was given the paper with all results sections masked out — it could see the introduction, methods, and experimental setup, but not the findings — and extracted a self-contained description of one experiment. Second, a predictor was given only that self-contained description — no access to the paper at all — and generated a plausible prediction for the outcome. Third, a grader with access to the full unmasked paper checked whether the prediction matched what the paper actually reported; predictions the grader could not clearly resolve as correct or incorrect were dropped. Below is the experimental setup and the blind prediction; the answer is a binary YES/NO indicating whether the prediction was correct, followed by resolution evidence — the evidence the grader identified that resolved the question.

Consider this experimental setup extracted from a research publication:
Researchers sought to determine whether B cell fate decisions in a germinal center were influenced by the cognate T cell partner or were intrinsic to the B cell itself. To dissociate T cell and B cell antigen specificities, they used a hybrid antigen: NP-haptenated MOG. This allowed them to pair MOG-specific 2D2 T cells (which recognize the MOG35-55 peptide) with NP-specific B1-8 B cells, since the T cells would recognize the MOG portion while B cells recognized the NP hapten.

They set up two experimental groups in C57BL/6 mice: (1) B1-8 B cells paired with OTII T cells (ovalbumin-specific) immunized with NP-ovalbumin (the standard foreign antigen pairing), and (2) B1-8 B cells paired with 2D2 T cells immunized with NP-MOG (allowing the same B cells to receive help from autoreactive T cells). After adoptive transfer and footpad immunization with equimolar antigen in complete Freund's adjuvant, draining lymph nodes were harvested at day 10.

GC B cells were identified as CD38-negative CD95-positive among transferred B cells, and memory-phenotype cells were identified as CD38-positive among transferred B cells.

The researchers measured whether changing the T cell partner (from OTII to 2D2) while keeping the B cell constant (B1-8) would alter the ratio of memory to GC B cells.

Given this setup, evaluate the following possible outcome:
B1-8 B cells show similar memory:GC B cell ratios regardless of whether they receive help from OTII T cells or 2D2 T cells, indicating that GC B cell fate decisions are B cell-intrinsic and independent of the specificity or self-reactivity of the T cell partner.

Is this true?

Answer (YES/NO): NO